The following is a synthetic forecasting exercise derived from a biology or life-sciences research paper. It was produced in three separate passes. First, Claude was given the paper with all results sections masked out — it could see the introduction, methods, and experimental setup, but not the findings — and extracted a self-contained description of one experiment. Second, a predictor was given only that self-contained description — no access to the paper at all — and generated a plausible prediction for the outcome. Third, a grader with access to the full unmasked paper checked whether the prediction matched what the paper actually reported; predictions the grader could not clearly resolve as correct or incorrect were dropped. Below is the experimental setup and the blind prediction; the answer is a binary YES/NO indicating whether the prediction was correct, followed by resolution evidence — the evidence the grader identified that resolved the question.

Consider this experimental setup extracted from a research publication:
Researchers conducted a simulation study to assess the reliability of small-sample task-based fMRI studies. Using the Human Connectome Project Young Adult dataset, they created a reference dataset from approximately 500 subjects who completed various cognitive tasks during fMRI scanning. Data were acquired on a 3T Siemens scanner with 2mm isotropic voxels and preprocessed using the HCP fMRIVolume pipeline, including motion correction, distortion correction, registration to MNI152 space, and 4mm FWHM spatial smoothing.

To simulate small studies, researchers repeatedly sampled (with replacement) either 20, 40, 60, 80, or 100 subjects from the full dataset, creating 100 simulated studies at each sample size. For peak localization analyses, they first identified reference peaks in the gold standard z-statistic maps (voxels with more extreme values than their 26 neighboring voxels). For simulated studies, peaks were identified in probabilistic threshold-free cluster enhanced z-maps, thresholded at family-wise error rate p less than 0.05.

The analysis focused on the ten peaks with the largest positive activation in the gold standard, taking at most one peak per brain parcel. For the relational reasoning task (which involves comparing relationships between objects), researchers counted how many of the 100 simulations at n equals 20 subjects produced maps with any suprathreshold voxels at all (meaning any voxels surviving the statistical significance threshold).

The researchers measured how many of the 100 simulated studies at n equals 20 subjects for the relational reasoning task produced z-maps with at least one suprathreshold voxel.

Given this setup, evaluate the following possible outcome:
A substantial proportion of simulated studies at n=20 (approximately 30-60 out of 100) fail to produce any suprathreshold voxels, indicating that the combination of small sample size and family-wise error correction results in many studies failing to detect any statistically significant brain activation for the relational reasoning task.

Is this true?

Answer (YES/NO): YES